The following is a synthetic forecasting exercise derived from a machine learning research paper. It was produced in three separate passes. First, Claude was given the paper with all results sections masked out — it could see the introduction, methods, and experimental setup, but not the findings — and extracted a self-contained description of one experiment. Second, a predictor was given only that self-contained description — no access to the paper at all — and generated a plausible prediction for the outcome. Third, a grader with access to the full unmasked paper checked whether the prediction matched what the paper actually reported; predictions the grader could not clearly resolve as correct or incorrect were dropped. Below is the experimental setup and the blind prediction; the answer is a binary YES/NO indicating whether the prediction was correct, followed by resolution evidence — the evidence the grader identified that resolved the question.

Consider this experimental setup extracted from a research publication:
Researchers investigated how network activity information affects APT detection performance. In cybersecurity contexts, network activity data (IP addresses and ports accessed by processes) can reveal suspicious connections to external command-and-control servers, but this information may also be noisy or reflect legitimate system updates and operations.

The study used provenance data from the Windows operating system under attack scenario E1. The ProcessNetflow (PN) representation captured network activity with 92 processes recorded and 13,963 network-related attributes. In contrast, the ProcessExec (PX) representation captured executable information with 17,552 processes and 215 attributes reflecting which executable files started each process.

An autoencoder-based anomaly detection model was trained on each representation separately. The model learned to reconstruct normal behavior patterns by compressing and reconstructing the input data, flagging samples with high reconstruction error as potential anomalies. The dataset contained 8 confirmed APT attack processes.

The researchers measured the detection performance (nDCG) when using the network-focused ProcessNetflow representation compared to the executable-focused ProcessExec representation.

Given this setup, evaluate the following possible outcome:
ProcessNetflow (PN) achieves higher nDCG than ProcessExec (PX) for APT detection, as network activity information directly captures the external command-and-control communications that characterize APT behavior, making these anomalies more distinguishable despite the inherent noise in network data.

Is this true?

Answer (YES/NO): YES